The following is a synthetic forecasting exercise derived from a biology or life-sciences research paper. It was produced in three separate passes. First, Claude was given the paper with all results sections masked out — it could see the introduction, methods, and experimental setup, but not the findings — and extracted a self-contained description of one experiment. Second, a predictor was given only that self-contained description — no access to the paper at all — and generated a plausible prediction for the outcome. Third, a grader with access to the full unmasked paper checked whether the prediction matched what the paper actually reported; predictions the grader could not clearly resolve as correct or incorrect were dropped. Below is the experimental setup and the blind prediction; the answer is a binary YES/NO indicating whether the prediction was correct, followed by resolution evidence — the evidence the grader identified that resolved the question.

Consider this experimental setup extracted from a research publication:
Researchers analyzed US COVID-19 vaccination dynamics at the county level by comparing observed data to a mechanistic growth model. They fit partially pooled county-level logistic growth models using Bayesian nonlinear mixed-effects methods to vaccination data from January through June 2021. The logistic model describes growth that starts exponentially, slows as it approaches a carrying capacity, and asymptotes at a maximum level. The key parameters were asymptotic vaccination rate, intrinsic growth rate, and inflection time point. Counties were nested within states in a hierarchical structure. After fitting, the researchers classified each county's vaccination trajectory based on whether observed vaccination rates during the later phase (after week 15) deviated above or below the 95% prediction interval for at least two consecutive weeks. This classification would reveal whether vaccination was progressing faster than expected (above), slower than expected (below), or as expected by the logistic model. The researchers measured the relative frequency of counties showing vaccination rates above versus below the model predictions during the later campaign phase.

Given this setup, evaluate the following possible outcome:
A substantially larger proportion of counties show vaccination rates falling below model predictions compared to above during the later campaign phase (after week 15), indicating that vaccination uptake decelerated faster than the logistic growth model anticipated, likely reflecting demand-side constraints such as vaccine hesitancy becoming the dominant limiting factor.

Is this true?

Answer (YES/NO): NO